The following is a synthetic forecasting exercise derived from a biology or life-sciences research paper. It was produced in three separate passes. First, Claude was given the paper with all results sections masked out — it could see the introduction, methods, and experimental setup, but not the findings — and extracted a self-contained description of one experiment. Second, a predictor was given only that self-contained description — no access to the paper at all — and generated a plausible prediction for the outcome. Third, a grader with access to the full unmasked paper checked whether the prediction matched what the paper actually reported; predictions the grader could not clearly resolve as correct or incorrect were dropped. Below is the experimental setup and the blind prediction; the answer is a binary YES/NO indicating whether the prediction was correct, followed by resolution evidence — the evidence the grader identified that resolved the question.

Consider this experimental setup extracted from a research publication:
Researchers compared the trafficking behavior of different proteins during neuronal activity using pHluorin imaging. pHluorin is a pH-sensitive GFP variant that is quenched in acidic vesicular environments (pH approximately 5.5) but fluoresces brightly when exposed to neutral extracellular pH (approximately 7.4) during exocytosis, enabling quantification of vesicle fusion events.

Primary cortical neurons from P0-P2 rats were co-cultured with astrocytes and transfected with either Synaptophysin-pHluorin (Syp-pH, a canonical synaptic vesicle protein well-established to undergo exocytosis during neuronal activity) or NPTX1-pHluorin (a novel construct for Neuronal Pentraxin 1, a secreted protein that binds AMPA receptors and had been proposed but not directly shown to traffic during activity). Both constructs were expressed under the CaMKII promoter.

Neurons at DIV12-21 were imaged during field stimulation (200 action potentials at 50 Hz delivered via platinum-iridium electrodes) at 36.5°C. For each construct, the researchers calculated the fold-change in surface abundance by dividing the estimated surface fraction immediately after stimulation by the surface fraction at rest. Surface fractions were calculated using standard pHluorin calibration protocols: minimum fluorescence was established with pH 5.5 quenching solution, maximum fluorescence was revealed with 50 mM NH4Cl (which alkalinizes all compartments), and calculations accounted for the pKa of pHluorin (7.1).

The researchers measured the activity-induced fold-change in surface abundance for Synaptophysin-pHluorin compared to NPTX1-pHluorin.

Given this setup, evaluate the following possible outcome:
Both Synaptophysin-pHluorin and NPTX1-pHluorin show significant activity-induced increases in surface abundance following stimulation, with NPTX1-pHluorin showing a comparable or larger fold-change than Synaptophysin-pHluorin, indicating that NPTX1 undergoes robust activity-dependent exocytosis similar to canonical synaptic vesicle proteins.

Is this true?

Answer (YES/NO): NO